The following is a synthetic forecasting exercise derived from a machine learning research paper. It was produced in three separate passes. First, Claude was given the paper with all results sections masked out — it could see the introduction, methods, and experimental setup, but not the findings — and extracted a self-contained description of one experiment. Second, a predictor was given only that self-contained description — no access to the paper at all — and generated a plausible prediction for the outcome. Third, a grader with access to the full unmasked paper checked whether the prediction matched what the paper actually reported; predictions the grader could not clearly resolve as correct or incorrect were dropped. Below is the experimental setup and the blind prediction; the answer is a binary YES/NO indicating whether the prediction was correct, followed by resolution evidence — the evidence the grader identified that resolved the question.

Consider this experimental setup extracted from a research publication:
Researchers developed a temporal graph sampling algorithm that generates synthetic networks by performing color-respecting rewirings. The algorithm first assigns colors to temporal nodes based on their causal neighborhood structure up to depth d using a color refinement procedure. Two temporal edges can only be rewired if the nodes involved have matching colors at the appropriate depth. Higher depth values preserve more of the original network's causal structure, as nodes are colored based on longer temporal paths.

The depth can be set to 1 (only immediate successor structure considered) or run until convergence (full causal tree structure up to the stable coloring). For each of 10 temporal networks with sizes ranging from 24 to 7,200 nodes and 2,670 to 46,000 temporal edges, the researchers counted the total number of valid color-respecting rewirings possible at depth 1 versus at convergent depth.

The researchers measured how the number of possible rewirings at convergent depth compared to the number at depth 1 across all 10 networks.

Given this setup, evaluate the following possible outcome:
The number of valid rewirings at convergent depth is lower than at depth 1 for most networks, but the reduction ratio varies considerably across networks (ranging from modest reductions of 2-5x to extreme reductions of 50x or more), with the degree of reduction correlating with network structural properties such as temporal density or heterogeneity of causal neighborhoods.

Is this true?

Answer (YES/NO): NO